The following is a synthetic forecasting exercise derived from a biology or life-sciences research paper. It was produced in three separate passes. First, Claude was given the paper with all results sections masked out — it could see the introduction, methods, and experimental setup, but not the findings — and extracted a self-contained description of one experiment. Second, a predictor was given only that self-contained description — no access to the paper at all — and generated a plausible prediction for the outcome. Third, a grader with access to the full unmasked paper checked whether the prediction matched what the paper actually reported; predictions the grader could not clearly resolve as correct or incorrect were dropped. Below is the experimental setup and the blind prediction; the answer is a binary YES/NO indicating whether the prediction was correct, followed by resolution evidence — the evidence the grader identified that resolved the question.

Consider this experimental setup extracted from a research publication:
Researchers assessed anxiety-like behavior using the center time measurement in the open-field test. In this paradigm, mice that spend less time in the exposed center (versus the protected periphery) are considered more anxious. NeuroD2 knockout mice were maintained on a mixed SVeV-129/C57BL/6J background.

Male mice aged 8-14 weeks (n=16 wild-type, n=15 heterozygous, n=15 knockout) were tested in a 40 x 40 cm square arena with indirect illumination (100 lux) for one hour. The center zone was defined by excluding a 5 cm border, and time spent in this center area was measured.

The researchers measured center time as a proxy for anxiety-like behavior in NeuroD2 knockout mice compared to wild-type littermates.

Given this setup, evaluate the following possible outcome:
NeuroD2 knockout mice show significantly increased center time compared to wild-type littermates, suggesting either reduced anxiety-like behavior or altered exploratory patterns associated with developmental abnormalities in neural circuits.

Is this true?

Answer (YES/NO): YES